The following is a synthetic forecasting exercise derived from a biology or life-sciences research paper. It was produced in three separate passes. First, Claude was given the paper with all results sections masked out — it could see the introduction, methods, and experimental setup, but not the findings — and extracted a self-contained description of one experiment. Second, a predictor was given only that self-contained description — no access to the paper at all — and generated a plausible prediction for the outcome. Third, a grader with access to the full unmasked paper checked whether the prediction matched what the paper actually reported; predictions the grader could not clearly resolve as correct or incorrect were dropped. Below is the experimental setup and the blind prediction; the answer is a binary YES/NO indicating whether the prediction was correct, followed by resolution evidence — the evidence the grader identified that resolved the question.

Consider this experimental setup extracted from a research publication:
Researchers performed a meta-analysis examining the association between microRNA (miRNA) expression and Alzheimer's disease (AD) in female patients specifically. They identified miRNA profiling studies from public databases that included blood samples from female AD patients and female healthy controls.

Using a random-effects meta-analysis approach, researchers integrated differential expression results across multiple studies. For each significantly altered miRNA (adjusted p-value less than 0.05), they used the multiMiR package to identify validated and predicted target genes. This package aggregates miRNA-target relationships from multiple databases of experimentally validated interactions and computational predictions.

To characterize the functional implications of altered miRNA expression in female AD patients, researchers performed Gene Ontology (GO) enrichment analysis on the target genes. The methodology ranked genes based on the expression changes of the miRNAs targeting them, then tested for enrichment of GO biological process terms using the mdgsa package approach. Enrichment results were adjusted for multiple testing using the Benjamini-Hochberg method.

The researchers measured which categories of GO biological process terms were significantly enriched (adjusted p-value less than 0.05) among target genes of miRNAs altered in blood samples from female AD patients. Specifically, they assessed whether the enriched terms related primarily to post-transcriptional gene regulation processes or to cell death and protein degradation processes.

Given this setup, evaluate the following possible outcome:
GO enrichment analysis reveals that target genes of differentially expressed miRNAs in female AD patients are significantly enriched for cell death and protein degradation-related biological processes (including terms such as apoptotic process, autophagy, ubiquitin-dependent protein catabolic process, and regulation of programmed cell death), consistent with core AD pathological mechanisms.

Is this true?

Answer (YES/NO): NO